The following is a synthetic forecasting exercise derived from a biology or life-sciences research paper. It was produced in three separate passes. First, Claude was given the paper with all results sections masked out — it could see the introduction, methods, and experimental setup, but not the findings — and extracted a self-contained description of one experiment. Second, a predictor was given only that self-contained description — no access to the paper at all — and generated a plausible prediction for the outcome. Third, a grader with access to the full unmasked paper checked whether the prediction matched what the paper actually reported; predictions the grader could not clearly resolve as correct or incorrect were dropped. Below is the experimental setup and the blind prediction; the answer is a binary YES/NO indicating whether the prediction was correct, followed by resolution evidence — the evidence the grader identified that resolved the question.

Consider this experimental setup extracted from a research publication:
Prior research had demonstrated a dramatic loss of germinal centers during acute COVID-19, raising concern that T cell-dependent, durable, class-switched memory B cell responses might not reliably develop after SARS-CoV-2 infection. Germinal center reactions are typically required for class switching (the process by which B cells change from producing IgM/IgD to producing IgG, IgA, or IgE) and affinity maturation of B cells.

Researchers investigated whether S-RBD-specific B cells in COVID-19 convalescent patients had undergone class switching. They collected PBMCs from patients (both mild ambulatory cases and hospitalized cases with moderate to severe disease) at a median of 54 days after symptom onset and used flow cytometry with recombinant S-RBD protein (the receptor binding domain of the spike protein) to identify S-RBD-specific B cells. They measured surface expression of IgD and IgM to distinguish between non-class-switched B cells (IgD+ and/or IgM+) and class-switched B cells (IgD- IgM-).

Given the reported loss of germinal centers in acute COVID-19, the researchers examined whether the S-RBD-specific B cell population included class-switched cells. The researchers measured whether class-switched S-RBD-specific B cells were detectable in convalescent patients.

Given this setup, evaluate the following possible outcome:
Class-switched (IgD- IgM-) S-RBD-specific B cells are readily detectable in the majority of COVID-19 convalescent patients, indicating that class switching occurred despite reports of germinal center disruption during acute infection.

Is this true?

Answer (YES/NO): YES